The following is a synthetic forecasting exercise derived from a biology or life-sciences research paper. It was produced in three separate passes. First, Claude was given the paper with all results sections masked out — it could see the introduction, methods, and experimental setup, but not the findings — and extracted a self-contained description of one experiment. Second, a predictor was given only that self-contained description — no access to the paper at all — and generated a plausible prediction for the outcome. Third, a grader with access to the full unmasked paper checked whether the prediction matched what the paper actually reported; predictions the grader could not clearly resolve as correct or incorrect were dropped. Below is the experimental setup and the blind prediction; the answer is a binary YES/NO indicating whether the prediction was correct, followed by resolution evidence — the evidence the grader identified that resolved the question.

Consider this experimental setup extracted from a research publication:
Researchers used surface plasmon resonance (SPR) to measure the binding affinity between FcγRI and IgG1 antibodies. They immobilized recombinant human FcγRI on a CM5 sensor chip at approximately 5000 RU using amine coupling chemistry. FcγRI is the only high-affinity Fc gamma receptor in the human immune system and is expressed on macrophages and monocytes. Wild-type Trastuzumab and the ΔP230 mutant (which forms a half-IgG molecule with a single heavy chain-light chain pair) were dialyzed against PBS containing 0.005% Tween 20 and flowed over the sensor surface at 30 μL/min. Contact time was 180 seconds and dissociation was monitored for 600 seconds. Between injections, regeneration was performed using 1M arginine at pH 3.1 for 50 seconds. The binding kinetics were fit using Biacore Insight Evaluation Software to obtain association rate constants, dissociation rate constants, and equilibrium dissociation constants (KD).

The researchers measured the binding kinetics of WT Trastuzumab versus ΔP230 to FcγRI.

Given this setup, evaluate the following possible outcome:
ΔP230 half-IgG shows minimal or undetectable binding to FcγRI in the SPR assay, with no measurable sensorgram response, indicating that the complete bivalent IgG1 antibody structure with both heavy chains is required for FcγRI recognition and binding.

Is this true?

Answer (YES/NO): NO